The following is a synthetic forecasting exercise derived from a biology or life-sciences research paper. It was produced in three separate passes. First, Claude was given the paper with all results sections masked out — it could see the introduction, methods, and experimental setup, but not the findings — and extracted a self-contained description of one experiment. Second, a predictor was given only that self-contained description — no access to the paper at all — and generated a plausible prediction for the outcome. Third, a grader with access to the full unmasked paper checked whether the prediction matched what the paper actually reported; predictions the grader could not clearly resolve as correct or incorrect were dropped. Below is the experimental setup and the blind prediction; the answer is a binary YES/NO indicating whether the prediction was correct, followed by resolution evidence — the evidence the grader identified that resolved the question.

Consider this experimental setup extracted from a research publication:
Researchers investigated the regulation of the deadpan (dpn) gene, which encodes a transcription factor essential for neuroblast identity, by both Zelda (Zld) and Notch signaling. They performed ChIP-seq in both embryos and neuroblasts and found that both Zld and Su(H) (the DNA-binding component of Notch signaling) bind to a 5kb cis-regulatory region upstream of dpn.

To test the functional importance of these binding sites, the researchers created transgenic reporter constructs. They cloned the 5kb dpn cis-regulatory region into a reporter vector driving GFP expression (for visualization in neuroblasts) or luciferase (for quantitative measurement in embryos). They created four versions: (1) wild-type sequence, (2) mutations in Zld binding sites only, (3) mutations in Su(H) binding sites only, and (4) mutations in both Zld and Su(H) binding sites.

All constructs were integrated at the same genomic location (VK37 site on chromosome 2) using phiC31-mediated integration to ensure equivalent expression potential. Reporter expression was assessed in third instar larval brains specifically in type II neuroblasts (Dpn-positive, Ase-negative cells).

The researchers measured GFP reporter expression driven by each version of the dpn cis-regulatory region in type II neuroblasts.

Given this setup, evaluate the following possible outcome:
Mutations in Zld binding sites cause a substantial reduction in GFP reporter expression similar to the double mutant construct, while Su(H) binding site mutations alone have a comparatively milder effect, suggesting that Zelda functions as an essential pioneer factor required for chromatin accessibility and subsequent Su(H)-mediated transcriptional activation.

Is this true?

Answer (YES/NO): NO